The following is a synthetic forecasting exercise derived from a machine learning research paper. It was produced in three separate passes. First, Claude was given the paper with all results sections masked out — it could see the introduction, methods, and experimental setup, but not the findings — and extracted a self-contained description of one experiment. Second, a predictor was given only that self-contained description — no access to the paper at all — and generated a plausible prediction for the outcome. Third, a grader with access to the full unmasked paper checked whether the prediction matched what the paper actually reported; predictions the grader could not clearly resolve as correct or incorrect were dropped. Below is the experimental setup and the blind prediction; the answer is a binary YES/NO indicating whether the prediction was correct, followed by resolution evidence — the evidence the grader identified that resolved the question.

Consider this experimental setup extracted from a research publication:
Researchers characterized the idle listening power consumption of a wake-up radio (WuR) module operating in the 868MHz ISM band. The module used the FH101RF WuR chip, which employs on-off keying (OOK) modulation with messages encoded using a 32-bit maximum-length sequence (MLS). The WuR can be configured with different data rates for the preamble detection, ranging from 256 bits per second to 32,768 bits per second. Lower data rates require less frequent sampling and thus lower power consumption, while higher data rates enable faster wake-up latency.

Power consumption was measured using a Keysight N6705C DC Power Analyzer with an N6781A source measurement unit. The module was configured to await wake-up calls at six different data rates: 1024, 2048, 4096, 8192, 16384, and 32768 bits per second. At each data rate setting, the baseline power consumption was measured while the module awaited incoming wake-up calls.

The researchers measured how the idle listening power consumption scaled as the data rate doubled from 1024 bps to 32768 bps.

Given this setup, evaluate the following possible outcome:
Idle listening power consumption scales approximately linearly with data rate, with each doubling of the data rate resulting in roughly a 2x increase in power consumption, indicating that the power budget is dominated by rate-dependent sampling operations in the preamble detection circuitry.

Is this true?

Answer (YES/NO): NO